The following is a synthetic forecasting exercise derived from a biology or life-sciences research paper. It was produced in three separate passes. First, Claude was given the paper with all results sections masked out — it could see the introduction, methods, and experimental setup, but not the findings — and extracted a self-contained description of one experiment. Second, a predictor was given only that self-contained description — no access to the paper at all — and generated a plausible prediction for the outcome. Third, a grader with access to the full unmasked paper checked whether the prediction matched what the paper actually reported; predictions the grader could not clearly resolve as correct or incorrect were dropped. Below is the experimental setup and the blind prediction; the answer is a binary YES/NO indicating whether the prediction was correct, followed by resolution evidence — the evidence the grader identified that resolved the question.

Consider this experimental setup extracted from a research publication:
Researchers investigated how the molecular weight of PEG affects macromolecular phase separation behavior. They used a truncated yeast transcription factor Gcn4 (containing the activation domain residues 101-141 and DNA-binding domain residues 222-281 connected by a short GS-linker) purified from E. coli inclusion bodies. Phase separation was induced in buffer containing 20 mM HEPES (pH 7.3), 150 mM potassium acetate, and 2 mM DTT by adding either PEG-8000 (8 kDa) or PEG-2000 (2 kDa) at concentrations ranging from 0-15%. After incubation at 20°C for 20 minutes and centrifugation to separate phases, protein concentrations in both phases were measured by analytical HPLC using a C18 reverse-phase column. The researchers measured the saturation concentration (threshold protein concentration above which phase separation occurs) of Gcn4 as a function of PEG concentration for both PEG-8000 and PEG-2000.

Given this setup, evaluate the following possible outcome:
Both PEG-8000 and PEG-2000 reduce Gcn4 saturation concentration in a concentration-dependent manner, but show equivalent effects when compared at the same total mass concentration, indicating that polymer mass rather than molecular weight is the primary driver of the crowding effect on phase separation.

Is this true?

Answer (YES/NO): NO